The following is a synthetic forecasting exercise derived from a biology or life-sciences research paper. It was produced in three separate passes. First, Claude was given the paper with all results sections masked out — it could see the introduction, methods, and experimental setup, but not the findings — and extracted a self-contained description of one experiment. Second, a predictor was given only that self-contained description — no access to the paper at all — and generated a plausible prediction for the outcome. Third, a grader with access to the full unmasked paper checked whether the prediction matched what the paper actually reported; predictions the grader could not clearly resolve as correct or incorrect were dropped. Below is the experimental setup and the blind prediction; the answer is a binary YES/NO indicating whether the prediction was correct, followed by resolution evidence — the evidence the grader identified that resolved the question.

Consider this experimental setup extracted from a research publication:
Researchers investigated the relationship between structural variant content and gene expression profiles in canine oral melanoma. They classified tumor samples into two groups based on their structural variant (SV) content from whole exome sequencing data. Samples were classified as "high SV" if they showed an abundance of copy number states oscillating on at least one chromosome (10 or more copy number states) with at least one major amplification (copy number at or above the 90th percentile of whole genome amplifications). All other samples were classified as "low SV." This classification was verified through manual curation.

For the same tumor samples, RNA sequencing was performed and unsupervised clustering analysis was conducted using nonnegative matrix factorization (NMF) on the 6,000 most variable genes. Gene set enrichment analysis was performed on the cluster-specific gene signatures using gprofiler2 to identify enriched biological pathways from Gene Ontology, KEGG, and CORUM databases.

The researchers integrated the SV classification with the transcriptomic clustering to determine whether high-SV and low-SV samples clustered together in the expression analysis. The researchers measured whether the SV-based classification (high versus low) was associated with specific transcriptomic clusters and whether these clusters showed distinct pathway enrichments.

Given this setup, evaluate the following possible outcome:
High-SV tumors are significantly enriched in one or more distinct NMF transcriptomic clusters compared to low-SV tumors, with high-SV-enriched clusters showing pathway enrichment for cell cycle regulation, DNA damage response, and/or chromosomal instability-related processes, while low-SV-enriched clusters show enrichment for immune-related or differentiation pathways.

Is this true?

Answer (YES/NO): NO